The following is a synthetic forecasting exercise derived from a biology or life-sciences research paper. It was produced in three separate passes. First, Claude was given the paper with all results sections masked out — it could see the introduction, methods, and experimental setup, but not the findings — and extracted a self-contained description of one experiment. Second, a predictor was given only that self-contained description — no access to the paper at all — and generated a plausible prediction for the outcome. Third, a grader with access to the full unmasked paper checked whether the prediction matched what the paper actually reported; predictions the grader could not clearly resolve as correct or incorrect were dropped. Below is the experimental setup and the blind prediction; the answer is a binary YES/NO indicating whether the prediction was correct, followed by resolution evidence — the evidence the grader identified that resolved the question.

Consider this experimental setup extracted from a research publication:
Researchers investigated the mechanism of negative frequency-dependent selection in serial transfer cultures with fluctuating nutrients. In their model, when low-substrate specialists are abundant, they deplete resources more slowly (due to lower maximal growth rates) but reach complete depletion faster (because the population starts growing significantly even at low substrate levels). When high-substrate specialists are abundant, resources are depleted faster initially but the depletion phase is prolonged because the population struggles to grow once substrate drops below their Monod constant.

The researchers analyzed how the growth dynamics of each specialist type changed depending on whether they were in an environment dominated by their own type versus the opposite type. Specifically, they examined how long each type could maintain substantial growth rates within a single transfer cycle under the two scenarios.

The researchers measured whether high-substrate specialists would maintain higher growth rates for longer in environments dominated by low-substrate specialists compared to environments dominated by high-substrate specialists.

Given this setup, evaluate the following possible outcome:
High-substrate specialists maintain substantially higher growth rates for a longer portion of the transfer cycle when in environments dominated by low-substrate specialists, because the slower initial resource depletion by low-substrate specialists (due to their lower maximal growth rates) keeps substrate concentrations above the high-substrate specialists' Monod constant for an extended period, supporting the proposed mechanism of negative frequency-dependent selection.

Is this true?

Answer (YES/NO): YES